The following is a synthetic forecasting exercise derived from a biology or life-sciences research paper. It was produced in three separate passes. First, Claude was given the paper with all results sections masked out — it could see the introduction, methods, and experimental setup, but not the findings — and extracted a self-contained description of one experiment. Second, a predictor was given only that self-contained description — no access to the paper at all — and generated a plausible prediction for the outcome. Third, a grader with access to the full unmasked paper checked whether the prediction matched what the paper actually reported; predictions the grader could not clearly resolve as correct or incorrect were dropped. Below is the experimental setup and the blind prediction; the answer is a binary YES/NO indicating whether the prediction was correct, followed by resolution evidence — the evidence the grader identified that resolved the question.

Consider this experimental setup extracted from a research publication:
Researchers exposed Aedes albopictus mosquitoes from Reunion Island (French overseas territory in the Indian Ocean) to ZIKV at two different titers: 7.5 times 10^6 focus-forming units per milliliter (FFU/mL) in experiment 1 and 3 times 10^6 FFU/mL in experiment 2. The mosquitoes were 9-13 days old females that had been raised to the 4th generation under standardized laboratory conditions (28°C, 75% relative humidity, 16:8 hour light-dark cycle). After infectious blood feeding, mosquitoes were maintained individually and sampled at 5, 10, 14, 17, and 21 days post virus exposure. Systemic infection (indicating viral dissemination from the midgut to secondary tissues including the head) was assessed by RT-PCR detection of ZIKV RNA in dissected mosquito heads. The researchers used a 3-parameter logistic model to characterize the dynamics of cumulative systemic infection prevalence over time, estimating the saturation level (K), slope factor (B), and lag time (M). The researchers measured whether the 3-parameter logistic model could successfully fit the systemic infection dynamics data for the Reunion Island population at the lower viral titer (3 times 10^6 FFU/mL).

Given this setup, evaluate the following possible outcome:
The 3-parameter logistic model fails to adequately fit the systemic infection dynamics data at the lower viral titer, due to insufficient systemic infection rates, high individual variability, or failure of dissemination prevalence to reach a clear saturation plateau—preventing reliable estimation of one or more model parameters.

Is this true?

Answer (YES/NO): NO